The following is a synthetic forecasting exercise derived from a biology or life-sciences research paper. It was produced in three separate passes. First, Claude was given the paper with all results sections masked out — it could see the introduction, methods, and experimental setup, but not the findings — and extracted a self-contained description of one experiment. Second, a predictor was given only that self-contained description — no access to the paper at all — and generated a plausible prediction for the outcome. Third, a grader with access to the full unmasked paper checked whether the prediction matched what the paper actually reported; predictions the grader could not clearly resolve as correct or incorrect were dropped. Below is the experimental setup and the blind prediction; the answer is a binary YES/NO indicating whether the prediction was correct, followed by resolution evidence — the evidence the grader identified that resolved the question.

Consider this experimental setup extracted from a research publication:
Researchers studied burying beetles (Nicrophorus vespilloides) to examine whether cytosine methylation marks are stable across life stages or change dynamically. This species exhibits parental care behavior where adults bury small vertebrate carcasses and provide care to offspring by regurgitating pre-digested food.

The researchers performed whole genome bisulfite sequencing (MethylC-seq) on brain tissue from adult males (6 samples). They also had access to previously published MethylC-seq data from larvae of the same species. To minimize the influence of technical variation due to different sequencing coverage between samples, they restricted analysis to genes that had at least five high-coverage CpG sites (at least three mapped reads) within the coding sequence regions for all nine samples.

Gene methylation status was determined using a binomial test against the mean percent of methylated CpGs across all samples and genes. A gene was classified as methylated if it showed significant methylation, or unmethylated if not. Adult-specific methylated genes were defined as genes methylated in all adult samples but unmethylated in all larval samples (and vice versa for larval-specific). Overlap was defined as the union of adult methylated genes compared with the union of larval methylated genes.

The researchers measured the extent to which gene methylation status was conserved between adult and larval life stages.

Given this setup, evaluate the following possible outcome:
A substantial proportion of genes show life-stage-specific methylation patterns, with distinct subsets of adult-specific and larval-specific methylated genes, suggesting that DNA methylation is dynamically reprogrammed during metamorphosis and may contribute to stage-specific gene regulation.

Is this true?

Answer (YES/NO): NO